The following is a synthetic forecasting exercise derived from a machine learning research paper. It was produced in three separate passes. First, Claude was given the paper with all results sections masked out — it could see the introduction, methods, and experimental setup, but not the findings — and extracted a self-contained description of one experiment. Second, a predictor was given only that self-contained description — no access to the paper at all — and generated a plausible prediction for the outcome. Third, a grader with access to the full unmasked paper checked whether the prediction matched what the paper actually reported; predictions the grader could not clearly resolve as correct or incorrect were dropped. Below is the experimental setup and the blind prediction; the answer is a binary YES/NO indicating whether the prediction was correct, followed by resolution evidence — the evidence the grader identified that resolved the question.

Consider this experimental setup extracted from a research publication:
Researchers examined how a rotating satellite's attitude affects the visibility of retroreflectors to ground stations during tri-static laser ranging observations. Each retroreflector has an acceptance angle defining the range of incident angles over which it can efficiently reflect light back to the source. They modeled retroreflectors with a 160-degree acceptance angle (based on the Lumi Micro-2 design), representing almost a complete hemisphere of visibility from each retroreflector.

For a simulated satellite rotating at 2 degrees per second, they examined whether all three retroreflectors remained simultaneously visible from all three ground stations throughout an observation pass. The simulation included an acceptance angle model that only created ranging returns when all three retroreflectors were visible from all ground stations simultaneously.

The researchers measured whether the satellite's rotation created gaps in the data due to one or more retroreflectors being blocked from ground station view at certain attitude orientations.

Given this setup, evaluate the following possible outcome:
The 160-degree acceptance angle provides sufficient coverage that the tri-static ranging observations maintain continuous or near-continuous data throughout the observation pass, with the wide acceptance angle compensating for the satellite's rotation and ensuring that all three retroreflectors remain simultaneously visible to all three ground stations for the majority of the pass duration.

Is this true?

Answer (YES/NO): NO